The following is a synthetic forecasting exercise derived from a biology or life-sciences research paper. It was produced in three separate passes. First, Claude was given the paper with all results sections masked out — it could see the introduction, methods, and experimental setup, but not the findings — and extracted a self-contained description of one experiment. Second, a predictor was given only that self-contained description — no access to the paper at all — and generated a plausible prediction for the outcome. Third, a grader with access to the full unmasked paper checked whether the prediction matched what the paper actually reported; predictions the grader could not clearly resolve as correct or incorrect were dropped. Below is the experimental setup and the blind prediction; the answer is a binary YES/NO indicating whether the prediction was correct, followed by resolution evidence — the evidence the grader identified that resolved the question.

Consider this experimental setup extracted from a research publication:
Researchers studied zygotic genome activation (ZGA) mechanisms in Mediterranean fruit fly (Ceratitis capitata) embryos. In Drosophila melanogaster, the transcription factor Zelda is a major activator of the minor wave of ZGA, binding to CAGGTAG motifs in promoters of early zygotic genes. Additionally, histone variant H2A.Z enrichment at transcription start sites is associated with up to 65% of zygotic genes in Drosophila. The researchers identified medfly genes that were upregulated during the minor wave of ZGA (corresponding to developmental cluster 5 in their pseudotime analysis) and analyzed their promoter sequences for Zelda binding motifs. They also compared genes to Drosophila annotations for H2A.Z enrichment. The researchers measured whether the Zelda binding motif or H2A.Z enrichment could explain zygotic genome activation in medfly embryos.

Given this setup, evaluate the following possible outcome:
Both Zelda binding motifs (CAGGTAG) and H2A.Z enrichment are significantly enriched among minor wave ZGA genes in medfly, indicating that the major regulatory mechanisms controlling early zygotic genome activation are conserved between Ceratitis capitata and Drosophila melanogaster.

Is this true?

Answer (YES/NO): NO